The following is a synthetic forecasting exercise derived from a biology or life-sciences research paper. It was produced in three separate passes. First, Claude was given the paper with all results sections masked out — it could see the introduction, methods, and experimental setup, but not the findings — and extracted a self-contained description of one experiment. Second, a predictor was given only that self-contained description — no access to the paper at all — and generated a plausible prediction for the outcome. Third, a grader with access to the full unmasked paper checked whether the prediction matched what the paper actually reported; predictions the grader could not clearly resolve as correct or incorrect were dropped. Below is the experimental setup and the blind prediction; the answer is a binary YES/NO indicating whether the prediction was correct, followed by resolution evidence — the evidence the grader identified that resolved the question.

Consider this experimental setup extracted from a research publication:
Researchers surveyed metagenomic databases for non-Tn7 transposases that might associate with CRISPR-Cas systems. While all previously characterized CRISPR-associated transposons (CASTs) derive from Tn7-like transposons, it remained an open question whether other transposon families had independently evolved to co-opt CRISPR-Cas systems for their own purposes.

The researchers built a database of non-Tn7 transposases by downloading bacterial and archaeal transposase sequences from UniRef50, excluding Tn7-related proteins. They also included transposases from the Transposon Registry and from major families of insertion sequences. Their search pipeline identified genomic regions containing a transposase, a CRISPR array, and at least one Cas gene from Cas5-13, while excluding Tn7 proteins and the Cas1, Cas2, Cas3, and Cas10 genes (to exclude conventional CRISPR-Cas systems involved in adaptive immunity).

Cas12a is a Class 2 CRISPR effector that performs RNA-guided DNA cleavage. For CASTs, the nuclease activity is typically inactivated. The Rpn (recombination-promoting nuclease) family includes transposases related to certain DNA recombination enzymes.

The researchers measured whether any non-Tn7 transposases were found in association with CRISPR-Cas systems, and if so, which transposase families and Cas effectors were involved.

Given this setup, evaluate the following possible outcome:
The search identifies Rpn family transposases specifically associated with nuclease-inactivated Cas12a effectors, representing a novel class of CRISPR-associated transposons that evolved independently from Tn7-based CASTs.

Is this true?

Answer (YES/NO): NO